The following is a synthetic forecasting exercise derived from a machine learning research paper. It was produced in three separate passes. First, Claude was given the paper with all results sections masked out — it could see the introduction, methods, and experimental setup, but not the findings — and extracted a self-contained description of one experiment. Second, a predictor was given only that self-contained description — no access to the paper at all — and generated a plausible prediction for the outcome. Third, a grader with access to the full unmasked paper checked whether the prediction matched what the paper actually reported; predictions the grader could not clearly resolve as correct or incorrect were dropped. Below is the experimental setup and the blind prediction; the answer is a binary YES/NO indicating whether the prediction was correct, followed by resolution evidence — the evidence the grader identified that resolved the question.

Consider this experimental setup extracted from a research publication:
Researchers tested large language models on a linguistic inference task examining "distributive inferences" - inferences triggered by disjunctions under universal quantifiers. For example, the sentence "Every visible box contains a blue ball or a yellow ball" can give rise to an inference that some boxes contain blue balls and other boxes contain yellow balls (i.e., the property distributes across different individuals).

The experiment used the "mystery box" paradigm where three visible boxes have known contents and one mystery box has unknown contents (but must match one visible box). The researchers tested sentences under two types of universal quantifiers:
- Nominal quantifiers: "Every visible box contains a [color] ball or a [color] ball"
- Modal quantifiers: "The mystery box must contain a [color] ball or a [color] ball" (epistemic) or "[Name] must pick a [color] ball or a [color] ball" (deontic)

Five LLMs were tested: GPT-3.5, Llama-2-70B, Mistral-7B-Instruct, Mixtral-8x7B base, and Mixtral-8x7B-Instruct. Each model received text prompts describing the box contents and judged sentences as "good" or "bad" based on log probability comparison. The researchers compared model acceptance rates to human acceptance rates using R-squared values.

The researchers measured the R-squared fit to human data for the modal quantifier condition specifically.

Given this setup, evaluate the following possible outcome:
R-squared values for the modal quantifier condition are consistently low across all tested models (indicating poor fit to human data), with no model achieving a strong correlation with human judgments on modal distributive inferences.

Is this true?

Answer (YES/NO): NO